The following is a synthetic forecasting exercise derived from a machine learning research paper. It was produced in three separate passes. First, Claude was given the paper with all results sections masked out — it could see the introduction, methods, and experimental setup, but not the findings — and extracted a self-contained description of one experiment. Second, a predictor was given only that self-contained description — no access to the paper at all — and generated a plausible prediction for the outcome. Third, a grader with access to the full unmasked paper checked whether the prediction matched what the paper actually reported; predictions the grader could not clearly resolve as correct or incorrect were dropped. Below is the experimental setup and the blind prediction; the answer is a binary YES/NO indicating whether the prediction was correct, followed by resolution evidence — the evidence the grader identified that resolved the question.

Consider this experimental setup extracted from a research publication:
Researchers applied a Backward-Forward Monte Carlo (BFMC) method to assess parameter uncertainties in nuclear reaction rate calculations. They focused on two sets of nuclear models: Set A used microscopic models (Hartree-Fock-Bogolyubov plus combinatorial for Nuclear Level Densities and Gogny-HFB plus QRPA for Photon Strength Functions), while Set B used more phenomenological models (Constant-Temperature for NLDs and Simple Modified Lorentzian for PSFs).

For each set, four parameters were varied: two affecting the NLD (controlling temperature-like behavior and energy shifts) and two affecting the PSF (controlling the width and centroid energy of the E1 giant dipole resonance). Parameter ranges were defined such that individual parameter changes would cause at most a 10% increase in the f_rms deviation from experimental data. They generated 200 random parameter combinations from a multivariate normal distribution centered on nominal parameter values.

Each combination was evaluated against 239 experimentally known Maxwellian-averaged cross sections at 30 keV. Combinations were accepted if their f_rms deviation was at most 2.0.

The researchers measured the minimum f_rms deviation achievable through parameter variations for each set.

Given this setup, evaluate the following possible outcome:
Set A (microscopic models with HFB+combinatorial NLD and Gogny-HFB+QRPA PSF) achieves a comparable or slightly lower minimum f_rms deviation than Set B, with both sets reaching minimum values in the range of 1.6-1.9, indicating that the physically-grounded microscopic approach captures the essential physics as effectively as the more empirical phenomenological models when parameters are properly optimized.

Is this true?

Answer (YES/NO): NO